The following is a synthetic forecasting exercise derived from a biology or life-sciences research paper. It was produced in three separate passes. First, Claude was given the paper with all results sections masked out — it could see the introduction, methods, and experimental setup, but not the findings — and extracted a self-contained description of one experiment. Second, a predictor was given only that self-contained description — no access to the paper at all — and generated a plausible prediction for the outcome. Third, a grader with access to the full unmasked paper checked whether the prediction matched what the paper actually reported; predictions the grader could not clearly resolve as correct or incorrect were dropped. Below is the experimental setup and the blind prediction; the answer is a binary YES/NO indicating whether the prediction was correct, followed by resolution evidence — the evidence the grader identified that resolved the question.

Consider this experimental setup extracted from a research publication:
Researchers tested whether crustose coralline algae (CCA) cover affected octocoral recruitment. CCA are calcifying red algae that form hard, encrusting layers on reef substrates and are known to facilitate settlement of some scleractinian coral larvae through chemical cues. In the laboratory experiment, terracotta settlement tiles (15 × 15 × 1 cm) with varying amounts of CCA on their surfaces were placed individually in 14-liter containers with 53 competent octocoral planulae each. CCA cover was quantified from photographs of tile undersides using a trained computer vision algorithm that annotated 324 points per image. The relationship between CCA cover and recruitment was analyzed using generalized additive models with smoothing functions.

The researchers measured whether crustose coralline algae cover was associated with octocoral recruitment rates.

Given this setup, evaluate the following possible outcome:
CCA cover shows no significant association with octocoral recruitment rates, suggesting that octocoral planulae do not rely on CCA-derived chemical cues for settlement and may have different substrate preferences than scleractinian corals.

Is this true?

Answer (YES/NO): NO